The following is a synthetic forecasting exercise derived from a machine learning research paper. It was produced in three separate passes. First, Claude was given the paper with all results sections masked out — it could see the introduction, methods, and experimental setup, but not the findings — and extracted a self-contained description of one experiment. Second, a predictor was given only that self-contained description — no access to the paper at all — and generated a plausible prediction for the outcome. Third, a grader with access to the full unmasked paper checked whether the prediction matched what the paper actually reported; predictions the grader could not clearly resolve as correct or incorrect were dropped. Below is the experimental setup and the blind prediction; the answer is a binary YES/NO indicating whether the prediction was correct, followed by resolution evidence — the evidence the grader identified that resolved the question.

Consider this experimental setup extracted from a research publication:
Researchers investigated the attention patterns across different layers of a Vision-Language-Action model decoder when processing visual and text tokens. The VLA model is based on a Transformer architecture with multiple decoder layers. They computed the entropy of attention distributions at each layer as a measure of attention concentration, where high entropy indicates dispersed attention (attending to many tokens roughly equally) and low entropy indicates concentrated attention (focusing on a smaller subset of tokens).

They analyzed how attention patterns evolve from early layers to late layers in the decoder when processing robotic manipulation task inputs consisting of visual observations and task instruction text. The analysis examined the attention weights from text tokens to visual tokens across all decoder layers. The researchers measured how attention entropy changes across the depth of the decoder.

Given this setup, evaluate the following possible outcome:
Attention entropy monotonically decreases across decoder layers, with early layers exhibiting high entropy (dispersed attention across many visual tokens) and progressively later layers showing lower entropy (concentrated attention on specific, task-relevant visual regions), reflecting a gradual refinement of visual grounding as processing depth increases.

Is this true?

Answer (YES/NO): NO